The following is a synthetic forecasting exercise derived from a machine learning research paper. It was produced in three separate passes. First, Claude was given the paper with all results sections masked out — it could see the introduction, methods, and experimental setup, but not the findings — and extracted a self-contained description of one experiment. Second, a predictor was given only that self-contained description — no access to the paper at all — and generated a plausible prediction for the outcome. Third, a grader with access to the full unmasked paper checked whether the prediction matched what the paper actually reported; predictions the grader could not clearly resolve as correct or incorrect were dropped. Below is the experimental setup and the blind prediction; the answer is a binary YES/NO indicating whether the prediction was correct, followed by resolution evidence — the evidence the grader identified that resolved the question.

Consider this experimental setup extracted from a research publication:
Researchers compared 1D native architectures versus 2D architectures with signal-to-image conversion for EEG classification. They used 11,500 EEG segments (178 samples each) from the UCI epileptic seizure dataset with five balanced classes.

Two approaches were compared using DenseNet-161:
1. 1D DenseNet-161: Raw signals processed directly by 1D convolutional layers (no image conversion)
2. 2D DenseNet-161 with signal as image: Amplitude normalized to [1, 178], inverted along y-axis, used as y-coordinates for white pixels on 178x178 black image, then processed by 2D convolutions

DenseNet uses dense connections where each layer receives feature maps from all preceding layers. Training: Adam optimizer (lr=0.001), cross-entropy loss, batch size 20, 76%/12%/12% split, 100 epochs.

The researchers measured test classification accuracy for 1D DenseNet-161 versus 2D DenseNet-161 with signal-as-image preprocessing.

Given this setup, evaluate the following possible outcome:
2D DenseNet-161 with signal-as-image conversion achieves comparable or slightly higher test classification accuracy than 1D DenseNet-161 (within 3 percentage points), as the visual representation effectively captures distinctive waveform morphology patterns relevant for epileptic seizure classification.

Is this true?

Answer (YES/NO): NO